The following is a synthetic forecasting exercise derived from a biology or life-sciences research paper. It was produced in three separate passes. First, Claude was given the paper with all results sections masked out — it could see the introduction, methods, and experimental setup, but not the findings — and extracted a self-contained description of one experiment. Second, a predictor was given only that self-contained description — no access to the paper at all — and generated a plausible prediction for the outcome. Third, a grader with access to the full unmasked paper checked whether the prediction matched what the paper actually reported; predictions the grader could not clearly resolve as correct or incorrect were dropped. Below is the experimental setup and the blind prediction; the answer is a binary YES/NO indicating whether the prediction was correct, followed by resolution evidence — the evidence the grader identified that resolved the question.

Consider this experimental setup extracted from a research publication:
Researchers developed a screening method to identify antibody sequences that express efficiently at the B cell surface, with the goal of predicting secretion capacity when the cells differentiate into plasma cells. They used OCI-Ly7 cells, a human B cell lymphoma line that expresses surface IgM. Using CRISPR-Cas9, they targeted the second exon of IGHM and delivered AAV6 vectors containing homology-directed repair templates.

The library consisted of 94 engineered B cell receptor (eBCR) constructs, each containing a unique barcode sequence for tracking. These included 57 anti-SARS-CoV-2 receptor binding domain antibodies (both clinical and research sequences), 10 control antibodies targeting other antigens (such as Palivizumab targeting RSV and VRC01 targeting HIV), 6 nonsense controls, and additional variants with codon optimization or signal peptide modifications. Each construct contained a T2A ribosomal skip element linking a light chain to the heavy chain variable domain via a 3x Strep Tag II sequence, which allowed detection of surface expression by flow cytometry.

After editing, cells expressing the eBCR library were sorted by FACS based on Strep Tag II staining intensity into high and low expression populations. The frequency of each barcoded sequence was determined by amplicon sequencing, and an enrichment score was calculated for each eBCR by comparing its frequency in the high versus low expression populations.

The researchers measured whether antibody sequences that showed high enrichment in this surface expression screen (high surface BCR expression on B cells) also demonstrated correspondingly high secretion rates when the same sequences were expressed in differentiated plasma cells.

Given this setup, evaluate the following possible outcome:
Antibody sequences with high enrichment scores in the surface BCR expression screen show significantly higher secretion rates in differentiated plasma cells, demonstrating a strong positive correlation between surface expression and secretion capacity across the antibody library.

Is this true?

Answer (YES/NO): NO